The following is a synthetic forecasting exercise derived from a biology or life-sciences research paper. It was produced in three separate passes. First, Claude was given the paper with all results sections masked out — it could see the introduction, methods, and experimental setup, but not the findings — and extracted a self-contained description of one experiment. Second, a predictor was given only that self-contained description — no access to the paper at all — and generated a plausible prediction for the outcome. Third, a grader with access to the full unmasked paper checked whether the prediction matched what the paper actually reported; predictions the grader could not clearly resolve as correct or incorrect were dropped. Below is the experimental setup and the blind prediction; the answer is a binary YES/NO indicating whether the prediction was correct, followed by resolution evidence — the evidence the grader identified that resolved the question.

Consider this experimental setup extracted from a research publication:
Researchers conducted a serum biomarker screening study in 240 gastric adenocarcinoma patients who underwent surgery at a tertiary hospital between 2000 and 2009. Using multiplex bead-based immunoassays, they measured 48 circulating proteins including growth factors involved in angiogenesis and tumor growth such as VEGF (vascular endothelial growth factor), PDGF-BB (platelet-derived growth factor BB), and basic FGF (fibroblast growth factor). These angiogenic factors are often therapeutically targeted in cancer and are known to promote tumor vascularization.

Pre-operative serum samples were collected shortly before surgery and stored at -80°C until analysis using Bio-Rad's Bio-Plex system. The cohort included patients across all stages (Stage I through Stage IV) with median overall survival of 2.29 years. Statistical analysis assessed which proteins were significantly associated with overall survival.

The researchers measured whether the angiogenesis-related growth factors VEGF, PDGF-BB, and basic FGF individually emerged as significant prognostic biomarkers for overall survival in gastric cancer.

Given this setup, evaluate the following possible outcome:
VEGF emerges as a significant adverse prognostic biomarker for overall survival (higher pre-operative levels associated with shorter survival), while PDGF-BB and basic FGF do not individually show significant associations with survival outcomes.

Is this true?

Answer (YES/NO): NO